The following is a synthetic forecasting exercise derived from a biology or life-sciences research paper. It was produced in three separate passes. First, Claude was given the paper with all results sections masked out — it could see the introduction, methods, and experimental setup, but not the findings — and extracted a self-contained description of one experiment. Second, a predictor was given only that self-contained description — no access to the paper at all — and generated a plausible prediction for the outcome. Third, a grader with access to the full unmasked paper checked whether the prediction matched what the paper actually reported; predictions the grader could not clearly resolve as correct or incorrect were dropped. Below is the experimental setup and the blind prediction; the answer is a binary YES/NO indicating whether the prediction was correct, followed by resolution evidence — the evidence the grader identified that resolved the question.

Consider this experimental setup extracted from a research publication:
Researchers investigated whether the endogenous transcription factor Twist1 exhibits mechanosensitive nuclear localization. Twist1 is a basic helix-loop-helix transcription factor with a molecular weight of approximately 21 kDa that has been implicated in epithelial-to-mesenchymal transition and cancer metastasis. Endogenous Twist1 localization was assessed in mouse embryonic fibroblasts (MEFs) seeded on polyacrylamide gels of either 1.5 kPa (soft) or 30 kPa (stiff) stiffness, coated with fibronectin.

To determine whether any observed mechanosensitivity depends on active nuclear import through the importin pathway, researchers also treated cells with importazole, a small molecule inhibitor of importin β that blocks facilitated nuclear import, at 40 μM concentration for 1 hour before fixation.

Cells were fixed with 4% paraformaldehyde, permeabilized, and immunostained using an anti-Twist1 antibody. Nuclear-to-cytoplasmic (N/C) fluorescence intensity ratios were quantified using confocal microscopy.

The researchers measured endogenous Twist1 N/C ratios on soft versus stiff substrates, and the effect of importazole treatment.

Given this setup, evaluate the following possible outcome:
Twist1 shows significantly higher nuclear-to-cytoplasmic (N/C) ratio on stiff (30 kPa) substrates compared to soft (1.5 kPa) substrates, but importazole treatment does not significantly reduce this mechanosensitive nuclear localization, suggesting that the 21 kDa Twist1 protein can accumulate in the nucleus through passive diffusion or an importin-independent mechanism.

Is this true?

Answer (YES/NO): NO